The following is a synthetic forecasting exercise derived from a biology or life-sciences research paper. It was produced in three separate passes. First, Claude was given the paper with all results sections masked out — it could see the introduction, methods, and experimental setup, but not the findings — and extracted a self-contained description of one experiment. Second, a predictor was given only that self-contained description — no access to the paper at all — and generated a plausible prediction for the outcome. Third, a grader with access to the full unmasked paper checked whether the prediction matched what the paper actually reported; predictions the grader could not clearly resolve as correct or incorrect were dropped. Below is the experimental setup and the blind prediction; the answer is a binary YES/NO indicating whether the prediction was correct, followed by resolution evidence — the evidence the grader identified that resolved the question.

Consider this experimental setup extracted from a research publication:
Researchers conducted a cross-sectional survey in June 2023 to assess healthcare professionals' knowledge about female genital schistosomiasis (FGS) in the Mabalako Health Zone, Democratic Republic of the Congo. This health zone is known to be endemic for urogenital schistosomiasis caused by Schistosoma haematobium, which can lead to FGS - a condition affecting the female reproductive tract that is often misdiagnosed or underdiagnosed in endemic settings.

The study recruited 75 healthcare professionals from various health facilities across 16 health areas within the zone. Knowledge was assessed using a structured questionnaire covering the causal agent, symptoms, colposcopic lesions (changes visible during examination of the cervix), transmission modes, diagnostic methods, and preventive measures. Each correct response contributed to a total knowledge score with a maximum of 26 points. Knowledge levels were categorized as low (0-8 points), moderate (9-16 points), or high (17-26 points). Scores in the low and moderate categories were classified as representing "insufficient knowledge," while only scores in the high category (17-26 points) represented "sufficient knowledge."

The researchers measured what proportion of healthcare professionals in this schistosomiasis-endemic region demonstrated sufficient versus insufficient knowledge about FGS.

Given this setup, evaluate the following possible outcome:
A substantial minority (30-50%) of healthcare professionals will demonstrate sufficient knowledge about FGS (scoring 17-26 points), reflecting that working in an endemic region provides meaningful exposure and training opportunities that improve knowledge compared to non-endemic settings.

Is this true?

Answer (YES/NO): NO